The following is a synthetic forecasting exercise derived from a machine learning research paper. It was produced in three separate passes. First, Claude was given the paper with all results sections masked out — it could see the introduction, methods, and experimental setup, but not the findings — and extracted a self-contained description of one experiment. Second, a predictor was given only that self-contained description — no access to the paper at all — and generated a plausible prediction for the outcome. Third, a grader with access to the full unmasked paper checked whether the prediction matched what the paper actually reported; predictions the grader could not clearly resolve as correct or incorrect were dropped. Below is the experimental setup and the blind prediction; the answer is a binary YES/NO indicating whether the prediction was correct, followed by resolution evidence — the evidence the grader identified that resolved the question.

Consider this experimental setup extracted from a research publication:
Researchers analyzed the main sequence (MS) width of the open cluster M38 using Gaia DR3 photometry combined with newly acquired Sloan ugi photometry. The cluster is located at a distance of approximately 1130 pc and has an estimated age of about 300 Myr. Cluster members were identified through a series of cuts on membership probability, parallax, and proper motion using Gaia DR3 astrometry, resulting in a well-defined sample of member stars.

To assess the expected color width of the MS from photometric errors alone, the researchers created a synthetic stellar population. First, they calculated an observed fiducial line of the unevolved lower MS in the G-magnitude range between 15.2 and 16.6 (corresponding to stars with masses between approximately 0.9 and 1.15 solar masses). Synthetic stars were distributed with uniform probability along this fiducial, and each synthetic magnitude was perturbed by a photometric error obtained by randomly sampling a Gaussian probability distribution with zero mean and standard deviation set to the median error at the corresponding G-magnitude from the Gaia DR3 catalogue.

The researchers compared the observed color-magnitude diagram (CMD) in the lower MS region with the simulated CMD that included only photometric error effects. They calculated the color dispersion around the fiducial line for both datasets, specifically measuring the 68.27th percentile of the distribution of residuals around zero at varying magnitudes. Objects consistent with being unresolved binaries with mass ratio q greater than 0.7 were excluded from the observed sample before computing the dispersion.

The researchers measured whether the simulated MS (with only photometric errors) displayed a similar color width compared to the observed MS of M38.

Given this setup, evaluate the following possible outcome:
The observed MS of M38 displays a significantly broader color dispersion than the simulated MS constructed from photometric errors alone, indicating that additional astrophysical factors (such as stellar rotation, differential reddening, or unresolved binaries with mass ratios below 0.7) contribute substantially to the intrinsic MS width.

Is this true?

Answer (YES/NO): YES